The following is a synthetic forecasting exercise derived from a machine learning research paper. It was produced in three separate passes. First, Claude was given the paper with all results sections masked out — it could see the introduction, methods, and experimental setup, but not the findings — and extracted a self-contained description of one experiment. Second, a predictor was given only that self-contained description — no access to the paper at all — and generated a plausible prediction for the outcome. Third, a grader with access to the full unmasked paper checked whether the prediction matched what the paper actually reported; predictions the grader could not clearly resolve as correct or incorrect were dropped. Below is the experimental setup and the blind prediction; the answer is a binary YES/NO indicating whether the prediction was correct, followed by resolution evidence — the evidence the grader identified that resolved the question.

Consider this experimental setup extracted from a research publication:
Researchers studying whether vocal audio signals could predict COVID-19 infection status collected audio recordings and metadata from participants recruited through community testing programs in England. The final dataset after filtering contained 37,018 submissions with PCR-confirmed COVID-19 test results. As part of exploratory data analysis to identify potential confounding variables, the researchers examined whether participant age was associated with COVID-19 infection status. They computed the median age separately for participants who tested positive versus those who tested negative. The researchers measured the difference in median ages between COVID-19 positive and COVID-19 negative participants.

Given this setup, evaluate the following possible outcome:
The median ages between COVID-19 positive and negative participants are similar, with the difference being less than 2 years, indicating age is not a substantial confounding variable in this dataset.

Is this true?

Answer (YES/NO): NO